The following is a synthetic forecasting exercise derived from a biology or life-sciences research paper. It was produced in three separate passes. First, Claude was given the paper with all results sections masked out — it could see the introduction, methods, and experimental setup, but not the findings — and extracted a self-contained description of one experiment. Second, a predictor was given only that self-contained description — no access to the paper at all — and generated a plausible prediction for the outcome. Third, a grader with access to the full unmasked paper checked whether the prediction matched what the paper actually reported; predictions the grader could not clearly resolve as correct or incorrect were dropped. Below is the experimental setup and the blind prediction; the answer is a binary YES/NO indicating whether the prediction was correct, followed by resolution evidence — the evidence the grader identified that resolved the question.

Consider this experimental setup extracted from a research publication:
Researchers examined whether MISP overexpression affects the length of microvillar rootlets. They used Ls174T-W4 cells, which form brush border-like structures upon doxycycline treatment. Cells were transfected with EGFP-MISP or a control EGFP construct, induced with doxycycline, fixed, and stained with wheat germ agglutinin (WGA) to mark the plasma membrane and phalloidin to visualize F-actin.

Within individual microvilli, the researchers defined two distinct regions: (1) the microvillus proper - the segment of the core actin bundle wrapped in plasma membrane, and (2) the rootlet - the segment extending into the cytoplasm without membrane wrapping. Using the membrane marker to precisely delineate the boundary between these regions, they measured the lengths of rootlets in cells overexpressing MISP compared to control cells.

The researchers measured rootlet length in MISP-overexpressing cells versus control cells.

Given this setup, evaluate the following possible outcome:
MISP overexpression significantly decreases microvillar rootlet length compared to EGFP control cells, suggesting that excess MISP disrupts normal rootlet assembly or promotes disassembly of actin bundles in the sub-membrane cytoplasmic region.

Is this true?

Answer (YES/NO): NO